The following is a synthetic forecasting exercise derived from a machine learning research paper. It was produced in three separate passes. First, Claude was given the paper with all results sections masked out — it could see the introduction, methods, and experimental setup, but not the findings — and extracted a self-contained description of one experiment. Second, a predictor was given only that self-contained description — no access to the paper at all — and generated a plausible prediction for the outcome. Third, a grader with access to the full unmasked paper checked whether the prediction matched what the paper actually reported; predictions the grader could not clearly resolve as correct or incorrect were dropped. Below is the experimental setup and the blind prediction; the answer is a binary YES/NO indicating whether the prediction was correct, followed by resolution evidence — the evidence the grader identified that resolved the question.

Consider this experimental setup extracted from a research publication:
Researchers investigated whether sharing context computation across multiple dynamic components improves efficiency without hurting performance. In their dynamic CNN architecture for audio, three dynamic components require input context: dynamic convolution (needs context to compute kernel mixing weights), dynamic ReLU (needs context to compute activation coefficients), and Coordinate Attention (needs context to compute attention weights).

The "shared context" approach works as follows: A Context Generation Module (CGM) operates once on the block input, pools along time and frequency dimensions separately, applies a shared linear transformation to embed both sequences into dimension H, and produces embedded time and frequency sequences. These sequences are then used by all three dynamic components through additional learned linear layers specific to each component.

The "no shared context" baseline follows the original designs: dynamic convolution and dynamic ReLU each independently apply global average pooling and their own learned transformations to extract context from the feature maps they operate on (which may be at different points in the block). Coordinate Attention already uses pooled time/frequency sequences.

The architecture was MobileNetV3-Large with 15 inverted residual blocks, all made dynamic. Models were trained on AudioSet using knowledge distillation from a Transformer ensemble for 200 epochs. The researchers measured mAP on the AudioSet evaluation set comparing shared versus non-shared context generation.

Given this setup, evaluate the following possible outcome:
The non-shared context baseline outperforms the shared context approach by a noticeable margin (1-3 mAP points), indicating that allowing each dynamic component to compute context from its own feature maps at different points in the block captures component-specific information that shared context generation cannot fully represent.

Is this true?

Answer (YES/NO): NO